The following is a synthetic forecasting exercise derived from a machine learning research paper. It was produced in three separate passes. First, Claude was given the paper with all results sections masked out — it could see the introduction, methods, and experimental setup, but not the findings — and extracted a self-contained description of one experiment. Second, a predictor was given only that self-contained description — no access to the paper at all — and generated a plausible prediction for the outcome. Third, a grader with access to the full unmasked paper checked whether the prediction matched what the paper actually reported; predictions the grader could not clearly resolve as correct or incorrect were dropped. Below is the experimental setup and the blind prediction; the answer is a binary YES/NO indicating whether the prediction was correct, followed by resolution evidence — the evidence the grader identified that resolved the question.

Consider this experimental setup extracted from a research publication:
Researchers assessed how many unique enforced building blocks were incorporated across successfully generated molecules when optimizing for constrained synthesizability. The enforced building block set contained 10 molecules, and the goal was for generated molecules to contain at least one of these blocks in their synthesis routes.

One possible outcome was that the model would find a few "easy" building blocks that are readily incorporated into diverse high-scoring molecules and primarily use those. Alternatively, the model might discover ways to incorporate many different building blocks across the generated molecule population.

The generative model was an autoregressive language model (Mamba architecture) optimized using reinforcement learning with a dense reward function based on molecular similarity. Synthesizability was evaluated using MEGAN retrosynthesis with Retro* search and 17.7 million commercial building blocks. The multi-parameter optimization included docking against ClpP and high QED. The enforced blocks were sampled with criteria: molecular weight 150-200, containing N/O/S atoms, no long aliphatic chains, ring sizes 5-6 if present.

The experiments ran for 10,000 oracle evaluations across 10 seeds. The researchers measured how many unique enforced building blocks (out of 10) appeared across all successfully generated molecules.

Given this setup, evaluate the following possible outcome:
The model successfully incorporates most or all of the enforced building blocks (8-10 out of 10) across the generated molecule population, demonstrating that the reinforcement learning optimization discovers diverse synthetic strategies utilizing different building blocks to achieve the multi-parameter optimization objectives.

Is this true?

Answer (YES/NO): NO